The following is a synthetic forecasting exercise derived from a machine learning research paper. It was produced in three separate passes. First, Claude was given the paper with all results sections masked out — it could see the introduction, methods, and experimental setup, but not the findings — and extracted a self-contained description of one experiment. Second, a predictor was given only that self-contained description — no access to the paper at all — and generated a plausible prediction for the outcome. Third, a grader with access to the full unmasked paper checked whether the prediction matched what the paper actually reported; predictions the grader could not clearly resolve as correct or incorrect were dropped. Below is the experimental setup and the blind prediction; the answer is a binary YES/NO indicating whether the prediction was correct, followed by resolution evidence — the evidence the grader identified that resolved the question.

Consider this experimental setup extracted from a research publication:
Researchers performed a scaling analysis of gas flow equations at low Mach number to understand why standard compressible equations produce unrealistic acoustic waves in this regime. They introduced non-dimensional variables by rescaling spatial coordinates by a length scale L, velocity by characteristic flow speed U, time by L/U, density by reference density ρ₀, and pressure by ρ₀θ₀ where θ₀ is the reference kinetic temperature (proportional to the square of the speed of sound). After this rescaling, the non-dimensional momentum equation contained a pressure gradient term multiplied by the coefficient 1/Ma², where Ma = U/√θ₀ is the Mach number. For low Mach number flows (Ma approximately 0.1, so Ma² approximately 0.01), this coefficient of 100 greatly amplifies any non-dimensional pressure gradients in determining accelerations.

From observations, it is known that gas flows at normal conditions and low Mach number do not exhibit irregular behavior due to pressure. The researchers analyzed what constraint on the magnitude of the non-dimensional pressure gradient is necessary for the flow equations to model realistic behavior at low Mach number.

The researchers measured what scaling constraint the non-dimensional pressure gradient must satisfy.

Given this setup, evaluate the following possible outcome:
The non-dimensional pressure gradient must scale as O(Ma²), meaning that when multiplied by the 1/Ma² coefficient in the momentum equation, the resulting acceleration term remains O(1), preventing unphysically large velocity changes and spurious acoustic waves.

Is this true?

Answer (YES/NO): YES